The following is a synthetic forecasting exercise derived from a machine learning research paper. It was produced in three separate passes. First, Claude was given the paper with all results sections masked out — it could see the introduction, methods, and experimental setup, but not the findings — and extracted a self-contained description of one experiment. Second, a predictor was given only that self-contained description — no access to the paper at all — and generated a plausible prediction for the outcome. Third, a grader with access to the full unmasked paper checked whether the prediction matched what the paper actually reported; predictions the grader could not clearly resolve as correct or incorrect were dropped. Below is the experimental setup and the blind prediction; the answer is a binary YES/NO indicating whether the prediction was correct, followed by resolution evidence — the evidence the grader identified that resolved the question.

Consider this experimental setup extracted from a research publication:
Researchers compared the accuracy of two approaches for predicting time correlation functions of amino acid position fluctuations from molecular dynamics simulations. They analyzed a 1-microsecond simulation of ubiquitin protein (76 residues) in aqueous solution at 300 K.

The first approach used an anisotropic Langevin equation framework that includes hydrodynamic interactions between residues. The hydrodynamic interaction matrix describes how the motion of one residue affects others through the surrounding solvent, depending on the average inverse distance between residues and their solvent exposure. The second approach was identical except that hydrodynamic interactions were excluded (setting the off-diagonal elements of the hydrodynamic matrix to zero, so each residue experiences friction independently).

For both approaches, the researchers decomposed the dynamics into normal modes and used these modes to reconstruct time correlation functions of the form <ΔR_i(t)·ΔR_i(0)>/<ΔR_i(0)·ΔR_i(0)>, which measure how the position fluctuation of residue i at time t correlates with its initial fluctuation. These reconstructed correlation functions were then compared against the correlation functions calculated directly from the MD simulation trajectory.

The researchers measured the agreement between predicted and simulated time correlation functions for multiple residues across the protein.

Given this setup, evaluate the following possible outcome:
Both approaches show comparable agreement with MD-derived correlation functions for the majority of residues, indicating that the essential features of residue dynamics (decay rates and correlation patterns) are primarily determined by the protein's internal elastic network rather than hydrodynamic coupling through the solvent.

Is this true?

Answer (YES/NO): NO